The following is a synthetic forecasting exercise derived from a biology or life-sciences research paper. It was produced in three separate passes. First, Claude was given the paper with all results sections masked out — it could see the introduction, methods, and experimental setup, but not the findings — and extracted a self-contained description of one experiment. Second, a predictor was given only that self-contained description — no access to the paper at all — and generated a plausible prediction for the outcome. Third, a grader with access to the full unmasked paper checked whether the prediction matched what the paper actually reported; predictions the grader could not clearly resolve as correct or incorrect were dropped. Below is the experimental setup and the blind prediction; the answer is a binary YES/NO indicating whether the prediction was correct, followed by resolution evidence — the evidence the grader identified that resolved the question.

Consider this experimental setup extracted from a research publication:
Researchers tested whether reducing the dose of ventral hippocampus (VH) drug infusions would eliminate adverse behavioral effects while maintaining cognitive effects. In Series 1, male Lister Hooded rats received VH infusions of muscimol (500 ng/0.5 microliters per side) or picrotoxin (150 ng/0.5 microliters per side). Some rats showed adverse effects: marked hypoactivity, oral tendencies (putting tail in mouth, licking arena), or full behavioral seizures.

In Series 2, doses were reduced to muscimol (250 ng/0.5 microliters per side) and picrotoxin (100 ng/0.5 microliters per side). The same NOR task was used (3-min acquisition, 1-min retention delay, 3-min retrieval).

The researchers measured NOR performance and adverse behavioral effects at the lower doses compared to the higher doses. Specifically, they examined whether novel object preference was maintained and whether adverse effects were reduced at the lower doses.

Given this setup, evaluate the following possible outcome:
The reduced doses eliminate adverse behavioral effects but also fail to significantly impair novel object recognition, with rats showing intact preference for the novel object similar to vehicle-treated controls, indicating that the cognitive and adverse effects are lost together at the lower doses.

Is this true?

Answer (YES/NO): NO